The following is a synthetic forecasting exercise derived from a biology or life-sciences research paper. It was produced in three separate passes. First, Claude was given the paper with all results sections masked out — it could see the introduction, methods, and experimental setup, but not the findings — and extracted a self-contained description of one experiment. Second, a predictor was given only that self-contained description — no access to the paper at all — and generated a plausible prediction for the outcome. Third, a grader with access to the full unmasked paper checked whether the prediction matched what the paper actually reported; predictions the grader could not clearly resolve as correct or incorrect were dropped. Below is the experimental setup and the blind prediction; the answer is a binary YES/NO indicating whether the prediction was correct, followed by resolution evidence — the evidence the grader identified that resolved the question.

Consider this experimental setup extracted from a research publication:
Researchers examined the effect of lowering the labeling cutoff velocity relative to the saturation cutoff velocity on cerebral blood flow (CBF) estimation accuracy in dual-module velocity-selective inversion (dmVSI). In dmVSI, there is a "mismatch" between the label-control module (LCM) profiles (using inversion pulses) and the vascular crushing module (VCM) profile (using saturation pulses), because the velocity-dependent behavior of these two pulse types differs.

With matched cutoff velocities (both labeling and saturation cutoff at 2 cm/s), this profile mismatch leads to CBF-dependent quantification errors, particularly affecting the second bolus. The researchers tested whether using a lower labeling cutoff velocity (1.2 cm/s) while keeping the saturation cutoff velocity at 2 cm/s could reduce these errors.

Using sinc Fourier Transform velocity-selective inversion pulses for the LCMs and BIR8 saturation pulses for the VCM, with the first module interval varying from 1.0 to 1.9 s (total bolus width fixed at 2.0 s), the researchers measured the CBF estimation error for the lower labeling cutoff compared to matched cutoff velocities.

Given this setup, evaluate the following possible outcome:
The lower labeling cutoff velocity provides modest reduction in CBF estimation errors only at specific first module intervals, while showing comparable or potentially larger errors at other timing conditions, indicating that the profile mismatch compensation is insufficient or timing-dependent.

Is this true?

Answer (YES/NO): NO